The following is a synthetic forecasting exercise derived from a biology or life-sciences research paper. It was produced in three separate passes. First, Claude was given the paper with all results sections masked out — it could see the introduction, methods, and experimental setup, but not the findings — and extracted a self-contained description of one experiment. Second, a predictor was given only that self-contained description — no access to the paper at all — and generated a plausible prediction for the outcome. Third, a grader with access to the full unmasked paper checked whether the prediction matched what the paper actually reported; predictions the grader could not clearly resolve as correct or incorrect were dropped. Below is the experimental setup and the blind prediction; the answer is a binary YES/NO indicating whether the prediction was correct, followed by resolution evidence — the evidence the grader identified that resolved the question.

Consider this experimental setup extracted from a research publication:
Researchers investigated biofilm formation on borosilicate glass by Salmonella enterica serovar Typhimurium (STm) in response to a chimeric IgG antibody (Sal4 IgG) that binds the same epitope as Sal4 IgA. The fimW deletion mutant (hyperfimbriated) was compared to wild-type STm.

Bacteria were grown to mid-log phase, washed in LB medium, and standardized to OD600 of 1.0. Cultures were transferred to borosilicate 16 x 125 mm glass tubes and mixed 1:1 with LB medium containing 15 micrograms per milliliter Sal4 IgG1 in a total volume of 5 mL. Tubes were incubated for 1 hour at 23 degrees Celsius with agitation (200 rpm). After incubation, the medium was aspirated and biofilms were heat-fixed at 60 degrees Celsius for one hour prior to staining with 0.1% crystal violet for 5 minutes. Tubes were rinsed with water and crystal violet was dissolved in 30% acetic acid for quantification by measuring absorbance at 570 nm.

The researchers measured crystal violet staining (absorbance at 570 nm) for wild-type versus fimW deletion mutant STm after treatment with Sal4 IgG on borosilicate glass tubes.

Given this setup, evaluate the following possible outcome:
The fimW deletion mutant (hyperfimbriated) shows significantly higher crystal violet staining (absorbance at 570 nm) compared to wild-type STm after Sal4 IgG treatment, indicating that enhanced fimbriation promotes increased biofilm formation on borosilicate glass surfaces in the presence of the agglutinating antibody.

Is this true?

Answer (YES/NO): YES